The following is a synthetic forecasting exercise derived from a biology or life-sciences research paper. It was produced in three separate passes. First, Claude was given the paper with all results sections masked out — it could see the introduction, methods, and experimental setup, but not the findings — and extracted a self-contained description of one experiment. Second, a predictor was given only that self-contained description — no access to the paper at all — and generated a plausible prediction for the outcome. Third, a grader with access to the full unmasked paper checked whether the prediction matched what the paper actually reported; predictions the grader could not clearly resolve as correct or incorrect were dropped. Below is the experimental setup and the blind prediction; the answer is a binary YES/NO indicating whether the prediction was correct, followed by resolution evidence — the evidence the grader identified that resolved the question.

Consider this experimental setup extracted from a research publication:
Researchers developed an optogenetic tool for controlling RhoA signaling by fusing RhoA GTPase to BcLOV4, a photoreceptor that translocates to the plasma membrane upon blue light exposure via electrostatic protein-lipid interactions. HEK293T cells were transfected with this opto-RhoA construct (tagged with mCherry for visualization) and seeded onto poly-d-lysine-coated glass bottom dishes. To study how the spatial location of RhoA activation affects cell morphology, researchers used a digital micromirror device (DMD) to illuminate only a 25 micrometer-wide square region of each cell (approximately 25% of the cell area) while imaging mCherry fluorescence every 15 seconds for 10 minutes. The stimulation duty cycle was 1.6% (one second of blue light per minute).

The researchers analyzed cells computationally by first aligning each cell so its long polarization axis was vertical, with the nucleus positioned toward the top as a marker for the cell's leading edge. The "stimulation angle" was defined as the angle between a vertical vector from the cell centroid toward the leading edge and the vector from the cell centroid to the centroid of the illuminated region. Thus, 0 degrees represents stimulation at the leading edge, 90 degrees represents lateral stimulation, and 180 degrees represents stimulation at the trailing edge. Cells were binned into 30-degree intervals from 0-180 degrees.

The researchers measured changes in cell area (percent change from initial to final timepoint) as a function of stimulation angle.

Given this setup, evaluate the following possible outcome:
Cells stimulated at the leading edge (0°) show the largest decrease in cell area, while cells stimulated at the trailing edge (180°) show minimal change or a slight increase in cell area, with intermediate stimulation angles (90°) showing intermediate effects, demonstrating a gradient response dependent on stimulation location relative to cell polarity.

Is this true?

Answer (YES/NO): NO